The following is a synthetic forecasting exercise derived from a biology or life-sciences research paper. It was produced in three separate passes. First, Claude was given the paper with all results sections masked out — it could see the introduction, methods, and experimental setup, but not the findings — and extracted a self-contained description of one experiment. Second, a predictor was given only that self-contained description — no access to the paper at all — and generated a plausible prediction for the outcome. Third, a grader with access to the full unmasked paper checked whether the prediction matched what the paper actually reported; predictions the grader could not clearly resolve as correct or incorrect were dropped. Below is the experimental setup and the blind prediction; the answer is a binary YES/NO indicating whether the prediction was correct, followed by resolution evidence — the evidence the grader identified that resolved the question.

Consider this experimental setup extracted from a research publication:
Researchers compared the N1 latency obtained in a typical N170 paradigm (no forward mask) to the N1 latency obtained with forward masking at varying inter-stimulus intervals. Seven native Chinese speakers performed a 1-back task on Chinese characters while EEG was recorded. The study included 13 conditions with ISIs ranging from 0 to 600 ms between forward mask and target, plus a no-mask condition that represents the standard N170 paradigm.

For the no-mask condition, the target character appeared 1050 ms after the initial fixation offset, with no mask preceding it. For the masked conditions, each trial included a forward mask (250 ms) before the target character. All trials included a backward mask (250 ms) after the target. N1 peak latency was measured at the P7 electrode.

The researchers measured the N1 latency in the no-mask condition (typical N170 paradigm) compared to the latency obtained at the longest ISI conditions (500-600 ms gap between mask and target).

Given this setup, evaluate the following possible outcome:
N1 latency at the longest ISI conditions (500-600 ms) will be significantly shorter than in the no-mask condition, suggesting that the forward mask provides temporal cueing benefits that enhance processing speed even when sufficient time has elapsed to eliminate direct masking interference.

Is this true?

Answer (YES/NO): NO